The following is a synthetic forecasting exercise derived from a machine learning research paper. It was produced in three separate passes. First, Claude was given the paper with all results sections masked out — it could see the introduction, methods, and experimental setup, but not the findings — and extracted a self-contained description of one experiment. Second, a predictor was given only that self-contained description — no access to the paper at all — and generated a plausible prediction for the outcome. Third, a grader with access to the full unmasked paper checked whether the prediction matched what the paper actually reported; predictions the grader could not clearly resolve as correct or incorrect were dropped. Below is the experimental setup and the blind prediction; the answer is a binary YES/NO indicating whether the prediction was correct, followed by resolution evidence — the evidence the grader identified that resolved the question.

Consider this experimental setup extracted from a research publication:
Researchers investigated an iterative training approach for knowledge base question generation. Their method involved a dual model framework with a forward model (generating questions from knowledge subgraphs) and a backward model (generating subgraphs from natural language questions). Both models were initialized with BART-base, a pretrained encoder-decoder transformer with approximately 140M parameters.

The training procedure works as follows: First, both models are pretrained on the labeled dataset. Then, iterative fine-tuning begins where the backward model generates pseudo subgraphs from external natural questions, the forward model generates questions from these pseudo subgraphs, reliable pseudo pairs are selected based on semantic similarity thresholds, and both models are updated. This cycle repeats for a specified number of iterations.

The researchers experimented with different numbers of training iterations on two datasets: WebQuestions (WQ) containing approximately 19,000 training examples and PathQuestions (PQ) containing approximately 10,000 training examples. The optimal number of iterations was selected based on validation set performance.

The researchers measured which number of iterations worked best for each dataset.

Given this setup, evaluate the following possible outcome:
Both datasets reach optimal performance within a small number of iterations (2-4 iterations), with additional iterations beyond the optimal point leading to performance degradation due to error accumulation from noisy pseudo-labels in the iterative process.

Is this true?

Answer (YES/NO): NO